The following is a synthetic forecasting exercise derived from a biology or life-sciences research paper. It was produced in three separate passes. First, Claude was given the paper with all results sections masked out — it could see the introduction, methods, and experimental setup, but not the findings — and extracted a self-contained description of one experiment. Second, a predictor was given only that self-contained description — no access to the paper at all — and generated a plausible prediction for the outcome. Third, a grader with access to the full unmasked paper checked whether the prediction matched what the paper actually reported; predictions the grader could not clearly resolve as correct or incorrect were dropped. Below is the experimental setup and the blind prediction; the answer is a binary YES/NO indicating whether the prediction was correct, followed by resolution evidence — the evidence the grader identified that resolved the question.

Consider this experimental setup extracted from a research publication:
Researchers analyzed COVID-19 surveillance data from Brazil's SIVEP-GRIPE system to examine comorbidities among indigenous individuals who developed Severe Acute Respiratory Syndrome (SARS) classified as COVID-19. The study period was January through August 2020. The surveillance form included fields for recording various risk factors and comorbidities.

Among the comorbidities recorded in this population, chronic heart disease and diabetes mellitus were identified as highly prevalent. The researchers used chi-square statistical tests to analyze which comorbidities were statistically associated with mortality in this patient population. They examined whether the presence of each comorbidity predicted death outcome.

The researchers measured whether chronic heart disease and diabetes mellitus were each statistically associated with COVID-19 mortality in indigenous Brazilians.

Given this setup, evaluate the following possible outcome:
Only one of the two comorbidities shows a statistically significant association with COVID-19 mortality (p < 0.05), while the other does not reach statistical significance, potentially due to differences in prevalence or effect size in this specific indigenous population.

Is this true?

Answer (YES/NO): YES